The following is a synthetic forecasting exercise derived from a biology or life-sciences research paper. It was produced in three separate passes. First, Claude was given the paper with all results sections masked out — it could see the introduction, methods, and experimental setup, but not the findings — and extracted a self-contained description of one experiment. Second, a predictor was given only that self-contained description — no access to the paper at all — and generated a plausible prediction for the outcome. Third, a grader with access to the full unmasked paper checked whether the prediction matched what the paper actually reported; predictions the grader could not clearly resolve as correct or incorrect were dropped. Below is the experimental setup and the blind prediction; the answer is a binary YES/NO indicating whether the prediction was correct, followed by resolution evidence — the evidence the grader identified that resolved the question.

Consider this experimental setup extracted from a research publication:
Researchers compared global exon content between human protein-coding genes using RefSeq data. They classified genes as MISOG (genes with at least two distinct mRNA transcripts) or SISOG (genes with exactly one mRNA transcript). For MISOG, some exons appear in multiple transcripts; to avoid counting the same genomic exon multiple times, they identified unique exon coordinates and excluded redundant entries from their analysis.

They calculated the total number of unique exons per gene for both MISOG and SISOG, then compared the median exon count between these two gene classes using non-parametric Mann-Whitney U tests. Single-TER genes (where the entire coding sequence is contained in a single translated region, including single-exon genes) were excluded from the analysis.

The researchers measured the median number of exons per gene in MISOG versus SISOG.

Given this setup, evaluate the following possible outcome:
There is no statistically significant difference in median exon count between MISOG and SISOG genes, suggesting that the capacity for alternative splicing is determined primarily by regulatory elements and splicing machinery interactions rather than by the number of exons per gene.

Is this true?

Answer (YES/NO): NO